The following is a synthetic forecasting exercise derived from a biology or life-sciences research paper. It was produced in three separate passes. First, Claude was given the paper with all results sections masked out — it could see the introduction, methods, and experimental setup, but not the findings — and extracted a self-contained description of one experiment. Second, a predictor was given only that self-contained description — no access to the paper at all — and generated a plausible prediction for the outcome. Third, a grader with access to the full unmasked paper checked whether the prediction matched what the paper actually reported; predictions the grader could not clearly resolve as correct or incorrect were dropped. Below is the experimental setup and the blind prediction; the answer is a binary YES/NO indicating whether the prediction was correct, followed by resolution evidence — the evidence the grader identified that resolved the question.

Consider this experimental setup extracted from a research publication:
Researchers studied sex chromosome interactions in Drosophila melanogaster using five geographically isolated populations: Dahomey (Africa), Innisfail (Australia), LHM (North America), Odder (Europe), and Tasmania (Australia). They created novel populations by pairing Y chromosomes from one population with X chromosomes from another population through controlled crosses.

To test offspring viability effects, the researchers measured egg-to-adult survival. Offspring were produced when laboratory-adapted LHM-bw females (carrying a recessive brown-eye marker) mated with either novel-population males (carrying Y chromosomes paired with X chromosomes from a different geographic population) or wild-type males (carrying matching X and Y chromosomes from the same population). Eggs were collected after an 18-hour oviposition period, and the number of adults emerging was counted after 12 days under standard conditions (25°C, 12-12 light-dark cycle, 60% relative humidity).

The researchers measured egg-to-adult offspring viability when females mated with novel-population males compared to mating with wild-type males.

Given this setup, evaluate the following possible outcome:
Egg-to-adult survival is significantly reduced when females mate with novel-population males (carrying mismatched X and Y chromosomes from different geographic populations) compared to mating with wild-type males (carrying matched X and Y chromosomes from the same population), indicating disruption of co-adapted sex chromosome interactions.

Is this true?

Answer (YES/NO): NO